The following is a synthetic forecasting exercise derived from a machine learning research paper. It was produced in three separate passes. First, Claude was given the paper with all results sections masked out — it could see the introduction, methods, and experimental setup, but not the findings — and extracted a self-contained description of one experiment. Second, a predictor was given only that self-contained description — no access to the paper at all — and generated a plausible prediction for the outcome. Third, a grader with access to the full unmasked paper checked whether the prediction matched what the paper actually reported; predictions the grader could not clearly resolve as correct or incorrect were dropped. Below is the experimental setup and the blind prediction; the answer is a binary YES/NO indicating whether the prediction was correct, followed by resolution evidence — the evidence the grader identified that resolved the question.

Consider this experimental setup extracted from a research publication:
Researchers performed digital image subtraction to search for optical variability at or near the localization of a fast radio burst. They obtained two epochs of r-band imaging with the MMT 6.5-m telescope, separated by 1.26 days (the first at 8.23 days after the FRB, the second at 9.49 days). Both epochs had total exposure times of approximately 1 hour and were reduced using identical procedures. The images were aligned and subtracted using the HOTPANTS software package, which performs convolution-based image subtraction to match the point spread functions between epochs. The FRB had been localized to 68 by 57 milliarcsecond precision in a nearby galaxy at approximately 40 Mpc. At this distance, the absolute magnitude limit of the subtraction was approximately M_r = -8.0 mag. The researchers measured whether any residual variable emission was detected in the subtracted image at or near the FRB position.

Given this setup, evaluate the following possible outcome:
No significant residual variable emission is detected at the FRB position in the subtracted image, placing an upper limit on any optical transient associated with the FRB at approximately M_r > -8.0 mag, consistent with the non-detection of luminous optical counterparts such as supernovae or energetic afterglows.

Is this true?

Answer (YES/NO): YES